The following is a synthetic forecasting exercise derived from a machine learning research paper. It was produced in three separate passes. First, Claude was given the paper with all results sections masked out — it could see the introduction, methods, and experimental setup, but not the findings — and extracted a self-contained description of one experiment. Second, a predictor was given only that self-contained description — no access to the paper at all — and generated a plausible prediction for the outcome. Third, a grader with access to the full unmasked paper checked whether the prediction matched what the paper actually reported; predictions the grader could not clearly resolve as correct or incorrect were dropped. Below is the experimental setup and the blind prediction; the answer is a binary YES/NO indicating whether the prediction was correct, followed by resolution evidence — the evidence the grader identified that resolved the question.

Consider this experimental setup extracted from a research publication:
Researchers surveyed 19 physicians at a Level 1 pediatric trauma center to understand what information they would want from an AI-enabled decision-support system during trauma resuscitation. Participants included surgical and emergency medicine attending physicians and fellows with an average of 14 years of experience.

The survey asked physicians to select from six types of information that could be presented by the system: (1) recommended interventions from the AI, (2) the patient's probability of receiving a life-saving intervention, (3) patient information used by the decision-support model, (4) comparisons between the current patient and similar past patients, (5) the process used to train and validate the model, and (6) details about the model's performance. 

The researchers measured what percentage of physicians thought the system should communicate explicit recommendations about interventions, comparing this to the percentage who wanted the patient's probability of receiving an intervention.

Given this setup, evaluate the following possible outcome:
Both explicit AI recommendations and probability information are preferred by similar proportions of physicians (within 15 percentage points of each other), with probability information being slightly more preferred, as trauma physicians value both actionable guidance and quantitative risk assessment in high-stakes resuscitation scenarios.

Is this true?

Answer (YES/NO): NO